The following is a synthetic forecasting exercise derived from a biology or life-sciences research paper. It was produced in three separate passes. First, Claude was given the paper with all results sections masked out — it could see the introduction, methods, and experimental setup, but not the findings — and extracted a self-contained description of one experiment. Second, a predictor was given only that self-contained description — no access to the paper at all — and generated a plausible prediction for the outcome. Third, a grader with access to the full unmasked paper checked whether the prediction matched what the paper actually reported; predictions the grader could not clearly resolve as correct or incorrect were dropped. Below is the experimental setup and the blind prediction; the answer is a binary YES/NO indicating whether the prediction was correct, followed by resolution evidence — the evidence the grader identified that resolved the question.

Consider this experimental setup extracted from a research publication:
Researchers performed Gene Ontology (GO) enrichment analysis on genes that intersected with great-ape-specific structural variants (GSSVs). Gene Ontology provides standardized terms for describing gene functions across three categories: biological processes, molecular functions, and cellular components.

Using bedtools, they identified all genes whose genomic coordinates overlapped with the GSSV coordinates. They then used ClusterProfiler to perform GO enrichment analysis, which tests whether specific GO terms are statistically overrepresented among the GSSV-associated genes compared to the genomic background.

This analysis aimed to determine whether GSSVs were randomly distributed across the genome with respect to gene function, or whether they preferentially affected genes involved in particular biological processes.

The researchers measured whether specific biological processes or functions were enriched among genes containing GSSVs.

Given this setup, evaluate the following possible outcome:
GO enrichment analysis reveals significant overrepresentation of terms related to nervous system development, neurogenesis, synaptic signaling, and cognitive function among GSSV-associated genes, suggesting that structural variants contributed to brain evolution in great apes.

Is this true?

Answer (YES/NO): YES